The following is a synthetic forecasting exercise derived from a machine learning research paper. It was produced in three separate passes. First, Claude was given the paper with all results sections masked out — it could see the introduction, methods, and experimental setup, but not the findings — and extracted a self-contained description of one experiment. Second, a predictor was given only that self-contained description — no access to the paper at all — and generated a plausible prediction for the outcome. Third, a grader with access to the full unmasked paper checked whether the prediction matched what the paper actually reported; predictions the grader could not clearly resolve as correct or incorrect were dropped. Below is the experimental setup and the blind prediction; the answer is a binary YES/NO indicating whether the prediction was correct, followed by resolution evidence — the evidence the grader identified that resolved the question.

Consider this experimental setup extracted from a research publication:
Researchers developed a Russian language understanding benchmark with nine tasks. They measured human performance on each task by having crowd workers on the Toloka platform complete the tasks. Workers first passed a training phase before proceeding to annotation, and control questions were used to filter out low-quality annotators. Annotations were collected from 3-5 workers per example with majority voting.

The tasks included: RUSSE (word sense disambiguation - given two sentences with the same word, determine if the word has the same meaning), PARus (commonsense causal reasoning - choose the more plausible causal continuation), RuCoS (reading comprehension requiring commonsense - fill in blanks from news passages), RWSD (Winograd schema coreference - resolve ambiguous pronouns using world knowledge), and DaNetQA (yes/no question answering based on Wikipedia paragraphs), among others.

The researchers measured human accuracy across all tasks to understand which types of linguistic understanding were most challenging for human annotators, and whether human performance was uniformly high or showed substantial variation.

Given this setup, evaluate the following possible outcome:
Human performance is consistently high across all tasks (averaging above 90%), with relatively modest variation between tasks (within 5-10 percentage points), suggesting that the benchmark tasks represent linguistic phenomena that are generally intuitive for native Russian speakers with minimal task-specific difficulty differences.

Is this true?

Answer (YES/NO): NO